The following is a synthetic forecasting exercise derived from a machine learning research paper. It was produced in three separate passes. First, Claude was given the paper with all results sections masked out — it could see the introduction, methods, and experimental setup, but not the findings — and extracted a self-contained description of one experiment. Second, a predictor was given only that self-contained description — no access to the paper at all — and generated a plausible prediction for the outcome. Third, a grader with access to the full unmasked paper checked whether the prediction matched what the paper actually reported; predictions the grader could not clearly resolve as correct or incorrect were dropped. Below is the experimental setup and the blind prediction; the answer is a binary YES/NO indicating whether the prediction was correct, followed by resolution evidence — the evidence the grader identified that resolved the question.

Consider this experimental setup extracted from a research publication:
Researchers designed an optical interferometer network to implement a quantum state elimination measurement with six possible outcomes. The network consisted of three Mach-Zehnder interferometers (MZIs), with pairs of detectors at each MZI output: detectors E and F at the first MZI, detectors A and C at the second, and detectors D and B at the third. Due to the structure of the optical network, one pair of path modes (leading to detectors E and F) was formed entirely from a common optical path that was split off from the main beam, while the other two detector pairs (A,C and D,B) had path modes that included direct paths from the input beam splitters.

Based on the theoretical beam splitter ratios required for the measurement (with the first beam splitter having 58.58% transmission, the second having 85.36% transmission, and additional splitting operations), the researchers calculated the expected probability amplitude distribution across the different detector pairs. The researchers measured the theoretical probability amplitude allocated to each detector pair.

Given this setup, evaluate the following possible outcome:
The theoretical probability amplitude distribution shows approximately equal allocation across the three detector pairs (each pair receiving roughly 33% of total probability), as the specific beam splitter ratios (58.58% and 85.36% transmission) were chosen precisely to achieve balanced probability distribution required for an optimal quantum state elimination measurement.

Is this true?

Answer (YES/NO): NO